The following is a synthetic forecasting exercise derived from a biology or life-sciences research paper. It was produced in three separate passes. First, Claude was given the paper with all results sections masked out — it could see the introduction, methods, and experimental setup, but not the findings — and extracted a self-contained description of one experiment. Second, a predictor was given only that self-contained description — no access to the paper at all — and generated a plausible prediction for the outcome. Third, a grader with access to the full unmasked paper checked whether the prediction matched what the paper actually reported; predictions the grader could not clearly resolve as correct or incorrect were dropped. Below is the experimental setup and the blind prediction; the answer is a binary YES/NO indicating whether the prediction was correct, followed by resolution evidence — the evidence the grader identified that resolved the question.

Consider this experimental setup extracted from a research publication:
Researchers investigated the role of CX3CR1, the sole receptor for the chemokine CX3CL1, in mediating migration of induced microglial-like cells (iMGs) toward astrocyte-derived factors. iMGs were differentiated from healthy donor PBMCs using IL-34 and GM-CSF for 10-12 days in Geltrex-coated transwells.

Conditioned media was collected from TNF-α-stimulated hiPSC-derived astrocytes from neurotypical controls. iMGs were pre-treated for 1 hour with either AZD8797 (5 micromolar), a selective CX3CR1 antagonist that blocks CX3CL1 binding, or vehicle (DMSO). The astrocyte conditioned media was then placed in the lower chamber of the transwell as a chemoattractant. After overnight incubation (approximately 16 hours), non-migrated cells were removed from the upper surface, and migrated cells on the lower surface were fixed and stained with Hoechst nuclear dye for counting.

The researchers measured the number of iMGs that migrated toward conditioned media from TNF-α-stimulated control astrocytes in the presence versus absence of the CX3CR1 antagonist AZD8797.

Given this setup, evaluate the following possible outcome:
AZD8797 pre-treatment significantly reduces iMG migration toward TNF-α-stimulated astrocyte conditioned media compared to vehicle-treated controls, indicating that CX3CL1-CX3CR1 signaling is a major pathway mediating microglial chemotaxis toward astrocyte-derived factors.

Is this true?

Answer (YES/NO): YES